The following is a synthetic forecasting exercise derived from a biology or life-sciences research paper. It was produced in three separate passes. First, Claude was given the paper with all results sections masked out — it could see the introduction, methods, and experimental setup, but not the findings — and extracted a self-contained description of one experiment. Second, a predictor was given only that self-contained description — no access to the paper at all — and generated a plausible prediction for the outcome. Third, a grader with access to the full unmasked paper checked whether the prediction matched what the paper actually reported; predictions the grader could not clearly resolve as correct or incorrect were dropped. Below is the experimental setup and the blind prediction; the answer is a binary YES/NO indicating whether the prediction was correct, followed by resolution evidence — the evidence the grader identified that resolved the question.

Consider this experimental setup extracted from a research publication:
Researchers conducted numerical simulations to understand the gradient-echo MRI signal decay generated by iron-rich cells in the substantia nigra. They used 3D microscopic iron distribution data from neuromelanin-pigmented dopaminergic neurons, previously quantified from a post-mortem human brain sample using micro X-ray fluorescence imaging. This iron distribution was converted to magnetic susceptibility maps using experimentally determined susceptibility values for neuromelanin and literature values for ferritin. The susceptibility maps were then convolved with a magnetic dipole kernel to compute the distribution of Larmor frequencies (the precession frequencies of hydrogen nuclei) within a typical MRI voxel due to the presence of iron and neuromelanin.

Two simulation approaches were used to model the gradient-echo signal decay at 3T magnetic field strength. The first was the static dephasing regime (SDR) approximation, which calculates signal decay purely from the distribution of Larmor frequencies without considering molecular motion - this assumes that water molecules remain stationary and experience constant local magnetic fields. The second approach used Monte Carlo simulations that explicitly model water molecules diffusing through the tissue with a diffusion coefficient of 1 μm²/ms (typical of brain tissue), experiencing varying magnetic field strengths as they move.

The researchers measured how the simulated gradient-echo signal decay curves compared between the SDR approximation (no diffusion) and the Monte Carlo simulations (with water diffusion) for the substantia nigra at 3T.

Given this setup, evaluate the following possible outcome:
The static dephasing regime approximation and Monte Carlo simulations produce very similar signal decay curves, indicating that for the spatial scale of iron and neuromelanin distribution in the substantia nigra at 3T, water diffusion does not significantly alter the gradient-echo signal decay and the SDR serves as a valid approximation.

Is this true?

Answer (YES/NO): NO